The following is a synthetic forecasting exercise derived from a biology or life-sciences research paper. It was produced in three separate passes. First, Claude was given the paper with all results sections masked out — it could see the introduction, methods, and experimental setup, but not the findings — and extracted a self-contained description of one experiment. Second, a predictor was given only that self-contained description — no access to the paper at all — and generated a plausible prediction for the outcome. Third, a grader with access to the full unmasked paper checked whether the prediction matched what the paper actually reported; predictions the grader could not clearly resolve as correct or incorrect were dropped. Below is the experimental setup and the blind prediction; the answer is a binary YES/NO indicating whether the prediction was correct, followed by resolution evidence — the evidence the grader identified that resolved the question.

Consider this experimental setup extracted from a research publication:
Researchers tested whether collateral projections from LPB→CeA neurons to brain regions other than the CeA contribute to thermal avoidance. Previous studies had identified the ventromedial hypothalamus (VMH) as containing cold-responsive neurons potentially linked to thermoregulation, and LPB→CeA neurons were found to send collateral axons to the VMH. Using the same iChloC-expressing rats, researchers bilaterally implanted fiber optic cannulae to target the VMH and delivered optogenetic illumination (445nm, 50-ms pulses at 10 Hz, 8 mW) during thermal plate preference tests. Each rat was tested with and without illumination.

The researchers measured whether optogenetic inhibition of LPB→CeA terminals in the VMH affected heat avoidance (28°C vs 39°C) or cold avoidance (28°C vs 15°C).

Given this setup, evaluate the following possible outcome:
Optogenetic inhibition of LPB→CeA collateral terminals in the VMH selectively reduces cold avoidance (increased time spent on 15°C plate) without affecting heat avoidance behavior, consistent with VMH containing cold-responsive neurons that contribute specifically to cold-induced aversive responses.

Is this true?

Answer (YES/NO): NO